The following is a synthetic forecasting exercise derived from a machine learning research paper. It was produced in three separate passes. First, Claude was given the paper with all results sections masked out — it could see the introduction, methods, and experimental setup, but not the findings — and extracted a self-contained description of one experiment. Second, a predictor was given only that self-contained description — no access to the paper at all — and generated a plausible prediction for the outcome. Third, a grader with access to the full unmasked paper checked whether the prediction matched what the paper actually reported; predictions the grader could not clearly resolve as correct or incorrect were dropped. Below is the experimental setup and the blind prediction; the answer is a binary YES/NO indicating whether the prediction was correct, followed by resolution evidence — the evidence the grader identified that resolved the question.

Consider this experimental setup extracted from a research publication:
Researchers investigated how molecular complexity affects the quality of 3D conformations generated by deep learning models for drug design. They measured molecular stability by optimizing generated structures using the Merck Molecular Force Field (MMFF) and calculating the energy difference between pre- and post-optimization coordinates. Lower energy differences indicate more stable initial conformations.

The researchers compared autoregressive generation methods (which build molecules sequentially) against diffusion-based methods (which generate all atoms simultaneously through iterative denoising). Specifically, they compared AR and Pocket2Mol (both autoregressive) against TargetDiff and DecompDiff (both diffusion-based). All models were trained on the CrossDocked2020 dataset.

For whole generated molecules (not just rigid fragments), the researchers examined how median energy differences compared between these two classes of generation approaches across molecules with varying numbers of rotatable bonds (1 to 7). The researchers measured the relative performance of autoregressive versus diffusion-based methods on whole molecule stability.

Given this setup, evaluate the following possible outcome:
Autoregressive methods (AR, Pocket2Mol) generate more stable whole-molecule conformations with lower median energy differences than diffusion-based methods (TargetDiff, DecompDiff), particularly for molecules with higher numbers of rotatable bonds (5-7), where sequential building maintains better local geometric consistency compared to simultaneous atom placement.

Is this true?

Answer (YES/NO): NO